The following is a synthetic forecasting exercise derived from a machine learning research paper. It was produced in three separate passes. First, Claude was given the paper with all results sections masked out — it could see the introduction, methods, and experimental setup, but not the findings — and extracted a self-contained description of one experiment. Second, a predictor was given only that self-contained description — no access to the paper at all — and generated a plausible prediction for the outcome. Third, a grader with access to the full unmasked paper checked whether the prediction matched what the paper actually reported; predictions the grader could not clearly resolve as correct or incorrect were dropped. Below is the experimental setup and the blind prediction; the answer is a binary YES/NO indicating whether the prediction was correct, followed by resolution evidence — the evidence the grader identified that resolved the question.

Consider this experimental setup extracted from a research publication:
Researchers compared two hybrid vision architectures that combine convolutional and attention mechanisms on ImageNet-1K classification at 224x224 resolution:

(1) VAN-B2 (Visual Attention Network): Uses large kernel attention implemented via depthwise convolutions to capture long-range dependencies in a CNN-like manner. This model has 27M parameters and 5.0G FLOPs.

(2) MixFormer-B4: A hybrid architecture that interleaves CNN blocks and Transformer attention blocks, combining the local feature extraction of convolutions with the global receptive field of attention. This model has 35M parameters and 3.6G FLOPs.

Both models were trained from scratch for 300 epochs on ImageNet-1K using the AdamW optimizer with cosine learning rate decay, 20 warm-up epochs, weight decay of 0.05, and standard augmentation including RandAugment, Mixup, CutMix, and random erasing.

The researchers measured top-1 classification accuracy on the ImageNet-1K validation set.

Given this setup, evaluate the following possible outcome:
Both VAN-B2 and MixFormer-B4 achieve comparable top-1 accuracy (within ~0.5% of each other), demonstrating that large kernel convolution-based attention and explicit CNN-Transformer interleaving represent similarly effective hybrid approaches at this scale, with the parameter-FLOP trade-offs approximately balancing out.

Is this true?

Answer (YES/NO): YES